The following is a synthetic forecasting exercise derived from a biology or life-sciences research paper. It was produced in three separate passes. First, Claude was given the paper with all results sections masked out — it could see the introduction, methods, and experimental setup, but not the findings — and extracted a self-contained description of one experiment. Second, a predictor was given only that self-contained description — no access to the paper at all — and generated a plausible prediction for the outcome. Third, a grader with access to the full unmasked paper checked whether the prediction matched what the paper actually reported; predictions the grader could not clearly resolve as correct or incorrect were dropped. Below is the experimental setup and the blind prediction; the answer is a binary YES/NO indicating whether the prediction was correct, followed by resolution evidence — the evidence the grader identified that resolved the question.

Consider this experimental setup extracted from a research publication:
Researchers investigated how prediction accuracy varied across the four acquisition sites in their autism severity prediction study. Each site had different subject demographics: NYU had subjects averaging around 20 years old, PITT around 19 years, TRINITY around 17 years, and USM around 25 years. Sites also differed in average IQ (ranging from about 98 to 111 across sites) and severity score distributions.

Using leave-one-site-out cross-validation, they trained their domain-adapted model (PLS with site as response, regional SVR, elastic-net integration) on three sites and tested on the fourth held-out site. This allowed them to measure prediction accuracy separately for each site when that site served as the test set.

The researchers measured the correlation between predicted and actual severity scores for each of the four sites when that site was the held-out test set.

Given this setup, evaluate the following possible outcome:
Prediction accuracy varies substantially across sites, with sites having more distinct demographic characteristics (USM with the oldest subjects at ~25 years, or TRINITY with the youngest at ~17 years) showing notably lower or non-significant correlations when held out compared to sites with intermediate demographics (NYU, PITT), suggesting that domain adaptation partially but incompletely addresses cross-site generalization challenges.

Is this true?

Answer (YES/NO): NO